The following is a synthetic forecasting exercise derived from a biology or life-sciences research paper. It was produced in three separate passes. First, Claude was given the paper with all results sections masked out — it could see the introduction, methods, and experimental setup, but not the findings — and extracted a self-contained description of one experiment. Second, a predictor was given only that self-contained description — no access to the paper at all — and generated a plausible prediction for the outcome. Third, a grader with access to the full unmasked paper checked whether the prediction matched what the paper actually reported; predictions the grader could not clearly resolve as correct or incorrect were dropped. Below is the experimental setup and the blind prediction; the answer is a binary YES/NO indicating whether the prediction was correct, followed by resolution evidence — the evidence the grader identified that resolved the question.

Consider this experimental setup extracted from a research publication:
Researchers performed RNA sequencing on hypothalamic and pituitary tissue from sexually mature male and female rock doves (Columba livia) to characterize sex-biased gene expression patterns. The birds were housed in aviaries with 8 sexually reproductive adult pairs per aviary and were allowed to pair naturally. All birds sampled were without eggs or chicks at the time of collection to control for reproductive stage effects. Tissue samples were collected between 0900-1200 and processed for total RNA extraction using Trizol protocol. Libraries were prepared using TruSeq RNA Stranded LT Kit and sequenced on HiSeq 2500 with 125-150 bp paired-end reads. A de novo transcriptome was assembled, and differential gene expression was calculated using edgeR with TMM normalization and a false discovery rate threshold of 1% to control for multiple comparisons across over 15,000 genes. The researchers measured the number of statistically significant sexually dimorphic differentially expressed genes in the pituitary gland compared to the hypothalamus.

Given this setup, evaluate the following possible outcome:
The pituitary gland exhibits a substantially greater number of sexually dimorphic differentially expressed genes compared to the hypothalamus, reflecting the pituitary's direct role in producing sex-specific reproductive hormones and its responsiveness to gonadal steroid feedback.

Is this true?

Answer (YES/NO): YES